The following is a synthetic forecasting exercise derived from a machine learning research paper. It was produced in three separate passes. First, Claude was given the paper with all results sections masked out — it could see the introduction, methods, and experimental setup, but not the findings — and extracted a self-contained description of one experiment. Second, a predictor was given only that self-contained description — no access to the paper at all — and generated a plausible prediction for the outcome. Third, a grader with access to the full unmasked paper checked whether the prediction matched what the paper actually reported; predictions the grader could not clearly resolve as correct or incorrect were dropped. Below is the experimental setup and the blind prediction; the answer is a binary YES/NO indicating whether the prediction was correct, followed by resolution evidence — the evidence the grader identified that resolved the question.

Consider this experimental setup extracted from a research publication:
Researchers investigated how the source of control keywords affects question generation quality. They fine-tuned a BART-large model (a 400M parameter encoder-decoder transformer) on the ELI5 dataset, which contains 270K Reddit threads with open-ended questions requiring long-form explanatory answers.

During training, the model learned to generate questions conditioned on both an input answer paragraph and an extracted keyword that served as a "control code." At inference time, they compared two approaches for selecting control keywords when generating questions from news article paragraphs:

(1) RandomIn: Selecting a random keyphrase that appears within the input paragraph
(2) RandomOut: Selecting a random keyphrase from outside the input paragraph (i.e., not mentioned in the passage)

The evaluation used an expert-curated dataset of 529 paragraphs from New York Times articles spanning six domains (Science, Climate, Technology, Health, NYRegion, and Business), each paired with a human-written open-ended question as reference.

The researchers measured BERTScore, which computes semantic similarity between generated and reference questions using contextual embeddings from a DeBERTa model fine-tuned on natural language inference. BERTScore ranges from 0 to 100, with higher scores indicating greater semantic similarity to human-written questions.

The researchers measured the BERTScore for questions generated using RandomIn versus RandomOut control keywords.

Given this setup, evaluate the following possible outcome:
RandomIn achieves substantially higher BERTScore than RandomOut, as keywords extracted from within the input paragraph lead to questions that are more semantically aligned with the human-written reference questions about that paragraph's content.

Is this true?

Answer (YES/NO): YES